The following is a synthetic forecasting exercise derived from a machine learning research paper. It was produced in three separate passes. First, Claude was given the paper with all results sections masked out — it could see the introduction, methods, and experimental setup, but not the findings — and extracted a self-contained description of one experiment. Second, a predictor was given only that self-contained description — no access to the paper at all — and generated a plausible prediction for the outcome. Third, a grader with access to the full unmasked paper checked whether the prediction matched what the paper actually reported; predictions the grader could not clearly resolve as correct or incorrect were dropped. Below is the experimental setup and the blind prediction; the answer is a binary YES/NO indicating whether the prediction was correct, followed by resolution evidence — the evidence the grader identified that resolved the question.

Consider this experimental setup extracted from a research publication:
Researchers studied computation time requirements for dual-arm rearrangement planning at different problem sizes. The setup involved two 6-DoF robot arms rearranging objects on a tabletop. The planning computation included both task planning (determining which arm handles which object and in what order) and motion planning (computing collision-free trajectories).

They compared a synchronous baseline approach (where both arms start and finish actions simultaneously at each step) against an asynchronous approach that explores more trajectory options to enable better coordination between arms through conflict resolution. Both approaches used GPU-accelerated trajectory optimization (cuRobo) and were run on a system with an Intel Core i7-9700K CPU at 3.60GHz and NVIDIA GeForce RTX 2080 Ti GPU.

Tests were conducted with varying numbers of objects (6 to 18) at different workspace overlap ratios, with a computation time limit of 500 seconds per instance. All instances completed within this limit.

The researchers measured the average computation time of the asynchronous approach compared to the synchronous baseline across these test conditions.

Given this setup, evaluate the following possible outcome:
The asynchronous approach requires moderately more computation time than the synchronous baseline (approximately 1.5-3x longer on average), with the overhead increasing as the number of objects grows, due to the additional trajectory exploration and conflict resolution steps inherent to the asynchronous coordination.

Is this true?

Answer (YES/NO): YES